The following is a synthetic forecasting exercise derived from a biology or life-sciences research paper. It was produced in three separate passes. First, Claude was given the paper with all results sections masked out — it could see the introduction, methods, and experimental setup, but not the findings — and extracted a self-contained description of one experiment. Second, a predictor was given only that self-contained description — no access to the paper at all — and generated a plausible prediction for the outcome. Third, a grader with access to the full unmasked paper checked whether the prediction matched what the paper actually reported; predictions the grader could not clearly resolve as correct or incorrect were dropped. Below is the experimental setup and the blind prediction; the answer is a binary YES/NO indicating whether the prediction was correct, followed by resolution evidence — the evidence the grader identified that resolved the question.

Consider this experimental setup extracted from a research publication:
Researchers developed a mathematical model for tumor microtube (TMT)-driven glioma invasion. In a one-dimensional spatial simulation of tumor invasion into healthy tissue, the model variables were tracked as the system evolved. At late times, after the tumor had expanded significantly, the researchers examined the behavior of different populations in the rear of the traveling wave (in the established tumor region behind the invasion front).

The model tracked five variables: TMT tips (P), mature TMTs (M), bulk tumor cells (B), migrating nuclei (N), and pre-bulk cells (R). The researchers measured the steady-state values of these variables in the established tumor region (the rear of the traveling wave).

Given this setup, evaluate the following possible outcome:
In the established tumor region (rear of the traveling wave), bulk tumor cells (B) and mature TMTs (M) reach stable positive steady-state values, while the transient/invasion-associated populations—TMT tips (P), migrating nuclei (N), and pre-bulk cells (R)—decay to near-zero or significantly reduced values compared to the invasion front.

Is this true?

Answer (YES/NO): YES